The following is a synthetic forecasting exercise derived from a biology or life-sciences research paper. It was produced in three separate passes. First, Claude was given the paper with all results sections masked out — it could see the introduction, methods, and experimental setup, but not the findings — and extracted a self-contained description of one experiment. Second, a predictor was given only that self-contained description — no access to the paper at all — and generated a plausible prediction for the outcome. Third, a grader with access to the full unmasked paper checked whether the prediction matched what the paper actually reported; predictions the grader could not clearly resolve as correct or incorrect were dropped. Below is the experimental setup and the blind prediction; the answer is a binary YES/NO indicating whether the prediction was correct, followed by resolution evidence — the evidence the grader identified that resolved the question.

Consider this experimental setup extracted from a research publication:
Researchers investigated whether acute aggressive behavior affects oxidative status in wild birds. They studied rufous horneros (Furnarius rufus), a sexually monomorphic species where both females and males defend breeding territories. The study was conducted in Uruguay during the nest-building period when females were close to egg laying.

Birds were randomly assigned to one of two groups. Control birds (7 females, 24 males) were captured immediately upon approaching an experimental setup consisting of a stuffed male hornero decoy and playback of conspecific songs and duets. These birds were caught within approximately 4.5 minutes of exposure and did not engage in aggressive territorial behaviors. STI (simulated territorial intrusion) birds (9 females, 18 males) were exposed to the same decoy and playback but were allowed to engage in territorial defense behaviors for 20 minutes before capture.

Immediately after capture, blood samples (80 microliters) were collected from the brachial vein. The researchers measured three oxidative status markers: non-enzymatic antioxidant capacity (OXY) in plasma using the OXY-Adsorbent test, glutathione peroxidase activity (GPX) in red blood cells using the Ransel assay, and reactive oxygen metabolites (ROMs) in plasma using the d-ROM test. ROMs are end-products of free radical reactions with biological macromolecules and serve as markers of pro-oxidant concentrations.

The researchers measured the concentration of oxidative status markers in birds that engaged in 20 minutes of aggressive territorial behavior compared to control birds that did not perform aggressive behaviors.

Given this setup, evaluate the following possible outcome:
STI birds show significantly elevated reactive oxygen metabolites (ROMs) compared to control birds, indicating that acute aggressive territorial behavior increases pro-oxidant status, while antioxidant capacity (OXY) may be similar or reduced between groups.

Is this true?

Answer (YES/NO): NO